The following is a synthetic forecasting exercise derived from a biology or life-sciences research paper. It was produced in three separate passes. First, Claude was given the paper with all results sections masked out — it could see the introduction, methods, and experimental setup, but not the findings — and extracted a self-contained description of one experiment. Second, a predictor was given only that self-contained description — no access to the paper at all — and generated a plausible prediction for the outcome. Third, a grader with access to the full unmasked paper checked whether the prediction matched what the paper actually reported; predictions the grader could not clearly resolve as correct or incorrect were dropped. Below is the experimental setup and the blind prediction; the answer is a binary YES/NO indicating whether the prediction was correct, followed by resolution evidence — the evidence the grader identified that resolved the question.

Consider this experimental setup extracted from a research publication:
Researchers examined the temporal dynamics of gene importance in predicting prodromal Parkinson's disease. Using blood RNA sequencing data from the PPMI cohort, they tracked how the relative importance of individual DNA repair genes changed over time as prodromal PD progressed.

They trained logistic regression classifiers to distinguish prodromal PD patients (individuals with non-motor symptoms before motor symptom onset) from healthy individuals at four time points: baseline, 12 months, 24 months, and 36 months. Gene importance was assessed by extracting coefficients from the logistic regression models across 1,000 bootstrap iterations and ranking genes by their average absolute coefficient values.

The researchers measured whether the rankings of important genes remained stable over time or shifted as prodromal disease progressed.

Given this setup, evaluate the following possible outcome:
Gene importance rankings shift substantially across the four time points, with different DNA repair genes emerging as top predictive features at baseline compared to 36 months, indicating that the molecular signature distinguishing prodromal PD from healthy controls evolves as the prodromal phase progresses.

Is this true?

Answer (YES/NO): NO